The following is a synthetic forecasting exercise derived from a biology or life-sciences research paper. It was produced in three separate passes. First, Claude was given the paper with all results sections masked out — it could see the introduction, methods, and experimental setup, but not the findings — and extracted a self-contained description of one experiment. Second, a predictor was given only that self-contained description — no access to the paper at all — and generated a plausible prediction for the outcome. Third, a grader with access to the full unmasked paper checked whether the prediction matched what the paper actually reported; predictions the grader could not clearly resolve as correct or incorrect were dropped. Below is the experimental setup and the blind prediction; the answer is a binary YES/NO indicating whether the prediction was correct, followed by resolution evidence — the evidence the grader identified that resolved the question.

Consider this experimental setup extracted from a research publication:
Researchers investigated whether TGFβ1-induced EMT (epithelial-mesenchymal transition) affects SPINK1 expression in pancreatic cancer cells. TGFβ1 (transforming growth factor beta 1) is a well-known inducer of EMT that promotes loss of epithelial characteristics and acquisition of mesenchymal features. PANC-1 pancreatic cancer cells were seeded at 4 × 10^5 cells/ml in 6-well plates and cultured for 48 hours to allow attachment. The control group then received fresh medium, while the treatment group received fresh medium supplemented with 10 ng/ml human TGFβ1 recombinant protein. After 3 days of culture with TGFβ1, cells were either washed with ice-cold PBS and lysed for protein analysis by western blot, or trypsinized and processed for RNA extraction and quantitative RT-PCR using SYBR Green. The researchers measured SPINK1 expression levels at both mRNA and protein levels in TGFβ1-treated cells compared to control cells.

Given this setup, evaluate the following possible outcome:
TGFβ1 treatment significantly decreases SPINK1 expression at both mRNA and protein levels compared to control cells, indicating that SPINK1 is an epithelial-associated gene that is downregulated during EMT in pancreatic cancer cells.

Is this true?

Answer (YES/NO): YES